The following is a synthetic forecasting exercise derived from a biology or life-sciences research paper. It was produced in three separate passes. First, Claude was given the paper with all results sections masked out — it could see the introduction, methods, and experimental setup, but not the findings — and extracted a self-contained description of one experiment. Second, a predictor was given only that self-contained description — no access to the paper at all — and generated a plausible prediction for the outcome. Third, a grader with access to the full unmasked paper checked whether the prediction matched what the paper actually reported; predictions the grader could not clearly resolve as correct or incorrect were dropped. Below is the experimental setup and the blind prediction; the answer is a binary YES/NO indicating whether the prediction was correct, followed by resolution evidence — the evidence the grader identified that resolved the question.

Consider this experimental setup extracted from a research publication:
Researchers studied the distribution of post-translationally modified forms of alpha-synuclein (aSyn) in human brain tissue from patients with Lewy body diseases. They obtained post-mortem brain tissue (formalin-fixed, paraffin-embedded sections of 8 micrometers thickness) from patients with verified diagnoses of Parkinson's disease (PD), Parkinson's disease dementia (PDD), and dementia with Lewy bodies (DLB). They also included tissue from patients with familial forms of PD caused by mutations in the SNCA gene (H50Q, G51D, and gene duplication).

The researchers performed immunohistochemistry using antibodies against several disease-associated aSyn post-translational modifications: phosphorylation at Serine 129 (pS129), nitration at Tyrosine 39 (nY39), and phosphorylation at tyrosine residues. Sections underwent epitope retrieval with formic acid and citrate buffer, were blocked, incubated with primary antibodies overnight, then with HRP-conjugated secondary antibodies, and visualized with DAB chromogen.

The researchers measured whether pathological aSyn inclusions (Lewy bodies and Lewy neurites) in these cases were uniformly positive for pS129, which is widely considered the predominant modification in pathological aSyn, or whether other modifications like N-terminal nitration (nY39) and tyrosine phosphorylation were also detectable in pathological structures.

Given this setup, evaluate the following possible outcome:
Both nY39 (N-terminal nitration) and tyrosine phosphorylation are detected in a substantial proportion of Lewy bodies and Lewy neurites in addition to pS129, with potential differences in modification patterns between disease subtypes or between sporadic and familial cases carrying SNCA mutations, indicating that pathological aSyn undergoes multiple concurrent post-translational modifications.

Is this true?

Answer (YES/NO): YES